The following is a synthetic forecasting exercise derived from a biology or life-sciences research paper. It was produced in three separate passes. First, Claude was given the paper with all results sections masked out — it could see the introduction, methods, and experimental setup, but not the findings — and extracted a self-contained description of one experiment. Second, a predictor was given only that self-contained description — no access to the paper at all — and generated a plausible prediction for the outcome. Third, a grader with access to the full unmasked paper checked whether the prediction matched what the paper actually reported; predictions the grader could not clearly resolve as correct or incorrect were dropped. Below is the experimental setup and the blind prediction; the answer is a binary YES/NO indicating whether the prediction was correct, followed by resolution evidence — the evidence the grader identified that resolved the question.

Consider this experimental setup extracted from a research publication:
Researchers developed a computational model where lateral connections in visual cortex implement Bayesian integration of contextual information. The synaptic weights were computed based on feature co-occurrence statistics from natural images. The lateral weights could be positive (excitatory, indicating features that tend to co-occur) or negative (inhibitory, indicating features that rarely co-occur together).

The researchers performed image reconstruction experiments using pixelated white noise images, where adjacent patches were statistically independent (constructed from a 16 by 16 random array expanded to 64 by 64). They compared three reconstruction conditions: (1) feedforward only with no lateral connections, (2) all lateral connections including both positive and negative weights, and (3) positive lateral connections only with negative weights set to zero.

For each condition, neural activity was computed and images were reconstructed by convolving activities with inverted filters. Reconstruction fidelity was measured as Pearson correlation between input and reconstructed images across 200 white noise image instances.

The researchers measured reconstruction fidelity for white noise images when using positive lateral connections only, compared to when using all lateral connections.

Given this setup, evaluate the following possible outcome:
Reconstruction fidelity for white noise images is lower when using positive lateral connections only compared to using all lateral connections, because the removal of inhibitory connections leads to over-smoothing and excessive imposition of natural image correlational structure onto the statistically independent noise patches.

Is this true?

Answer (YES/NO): NO